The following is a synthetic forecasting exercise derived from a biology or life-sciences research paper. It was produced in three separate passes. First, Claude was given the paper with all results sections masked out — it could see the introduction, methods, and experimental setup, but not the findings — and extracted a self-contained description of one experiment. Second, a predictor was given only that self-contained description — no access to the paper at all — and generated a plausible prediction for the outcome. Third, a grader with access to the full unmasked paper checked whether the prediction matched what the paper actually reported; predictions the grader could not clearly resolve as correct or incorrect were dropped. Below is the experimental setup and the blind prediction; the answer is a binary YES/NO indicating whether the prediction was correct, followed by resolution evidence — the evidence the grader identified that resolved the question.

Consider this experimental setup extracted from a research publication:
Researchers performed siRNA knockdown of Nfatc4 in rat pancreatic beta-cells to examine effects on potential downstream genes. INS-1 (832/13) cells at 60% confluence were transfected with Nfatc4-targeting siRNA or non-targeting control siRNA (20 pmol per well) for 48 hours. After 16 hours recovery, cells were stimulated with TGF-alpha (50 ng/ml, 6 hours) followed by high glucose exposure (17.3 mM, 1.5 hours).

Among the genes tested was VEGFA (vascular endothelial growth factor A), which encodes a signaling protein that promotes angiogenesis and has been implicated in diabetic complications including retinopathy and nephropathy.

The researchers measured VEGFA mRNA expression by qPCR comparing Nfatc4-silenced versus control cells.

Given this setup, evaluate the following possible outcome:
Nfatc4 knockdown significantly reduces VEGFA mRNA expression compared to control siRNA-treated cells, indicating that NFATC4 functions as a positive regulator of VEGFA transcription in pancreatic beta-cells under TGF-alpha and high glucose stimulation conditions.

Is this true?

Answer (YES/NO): NO